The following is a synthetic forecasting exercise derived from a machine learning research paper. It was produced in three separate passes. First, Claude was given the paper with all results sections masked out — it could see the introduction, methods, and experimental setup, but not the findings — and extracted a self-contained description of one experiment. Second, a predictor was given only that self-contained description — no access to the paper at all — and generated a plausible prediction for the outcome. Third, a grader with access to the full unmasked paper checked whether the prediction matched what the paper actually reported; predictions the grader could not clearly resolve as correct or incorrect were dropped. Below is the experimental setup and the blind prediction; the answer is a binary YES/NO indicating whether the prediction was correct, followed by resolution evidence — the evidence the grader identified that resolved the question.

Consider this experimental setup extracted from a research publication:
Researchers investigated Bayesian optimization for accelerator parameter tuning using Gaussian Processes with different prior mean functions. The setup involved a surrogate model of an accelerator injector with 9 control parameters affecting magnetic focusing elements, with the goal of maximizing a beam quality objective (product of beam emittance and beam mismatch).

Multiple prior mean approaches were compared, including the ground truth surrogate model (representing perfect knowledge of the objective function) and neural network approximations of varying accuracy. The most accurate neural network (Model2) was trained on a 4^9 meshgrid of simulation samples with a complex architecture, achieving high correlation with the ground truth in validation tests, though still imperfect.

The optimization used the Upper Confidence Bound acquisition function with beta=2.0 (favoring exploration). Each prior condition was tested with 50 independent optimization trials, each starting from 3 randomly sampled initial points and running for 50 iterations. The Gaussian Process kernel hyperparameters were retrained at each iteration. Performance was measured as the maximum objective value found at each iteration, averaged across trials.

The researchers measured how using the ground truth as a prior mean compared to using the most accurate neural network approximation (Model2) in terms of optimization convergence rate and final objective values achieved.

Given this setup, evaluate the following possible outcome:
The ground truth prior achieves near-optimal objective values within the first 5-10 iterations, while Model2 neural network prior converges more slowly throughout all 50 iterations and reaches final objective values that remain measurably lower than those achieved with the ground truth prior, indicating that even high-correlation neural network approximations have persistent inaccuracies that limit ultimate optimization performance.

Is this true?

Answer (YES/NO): NO